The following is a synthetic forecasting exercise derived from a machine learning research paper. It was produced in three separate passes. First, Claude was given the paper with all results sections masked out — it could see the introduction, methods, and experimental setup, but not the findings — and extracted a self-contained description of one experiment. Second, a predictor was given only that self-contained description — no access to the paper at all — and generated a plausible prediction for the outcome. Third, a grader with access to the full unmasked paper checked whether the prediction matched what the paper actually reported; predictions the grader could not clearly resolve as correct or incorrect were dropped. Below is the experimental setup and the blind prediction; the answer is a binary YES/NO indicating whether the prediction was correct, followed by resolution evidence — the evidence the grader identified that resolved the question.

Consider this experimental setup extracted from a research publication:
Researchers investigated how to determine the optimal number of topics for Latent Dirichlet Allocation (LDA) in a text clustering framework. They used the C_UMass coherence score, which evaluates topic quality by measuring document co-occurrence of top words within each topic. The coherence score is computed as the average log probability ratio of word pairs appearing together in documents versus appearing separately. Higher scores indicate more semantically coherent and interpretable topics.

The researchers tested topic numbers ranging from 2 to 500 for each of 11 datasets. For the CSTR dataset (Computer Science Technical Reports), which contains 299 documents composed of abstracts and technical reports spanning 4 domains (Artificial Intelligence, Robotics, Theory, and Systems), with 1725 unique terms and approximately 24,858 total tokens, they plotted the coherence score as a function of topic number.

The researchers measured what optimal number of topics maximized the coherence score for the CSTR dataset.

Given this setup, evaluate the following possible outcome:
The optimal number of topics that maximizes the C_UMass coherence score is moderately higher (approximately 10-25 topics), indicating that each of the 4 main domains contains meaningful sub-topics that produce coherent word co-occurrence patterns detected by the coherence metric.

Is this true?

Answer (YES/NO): NO